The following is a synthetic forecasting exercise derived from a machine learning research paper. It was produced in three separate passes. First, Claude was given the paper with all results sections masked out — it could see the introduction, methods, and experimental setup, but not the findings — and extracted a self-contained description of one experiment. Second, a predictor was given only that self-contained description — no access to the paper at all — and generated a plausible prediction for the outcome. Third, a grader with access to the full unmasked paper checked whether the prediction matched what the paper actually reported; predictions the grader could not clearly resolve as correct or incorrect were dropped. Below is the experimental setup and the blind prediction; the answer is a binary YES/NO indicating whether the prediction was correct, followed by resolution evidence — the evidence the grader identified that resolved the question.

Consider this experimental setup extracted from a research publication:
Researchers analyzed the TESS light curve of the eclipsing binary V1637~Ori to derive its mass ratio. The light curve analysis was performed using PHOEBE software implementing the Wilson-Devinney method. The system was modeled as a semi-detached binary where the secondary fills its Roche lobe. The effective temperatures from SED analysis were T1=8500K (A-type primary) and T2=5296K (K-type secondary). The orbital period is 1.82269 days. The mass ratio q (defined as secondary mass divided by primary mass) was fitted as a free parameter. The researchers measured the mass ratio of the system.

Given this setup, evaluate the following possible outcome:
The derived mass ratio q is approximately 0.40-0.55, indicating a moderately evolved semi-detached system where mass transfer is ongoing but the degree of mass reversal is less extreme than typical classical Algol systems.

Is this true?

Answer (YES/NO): NO